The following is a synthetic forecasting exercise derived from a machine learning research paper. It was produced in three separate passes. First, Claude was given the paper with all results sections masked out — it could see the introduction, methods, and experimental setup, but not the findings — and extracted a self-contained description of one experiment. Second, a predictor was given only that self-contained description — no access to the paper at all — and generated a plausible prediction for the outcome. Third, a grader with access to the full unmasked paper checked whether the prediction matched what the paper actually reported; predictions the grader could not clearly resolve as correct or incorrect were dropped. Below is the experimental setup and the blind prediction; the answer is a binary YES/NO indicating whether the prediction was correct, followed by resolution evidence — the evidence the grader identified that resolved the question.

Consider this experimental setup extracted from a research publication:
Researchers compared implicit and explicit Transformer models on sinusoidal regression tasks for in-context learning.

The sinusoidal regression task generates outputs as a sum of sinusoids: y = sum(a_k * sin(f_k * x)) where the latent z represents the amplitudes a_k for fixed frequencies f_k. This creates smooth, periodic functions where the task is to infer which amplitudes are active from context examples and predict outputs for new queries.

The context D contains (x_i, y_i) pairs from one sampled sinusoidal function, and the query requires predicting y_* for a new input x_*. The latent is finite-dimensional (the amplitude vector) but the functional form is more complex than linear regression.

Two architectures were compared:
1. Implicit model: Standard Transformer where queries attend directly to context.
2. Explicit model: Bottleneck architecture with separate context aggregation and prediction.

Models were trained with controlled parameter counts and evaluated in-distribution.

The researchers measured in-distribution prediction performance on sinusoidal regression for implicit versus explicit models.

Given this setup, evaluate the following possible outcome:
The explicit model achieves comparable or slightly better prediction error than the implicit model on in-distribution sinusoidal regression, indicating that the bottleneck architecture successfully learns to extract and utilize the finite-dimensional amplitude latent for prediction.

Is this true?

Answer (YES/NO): NO